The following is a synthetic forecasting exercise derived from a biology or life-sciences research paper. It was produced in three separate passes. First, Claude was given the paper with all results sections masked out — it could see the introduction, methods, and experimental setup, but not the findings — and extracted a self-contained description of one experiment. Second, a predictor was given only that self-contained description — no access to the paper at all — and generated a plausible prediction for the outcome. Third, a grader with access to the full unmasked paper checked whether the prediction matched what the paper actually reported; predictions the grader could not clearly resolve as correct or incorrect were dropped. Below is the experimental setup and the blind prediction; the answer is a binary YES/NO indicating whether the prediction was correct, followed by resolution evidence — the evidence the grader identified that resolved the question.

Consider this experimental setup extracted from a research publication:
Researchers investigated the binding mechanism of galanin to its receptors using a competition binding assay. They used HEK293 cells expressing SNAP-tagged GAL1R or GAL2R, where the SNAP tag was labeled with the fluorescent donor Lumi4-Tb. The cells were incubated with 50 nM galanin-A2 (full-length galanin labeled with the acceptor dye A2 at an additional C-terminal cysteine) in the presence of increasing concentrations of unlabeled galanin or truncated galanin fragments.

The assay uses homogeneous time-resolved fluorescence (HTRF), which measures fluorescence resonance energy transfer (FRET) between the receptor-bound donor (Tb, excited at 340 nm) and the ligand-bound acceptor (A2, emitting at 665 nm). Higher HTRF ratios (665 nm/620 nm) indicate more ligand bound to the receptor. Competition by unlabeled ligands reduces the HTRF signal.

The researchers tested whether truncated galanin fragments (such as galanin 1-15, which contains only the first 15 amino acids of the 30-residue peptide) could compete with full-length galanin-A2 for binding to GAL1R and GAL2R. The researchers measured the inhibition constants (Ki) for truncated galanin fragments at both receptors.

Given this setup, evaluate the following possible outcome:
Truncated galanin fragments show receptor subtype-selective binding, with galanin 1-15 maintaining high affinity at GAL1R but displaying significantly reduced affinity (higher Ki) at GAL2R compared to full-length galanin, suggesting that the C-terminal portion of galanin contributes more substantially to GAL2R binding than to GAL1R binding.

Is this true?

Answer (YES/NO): NO